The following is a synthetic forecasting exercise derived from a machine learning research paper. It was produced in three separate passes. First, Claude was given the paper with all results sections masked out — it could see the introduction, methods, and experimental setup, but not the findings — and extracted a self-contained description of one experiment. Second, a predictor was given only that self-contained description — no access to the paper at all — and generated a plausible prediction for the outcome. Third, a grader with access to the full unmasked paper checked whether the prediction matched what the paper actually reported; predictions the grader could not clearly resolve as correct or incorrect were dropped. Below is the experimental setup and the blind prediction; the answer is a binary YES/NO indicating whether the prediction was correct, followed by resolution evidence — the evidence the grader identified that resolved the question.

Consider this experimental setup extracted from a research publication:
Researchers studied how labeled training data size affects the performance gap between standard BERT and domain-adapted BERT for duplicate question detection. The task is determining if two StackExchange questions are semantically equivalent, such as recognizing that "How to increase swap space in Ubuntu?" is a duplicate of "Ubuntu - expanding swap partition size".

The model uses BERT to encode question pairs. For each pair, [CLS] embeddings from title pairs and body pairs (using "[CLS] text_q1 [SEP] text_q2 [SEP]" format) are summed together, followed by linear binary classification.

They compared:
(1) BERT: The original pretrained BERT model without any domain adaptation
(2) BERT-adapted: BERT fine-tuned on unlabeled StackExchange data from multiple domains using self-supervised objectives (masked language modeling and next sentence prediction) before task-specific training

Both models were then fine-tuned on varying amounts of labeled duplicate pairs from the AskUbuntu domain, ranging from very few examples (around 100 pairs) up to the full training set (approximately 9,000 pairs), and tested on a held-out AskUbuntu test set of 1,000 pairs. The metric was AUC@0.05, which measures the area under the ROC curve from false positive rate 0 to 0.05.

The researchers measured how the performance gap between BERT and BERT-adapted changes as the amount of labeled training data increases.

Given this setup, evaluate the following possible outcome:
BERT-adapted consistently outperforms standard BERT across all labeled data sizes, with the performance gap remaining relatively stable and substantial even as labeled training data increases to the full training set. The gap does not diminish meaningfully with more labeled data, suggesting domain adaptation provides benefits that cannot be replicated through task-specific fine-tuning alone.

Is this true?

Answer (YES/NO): NO